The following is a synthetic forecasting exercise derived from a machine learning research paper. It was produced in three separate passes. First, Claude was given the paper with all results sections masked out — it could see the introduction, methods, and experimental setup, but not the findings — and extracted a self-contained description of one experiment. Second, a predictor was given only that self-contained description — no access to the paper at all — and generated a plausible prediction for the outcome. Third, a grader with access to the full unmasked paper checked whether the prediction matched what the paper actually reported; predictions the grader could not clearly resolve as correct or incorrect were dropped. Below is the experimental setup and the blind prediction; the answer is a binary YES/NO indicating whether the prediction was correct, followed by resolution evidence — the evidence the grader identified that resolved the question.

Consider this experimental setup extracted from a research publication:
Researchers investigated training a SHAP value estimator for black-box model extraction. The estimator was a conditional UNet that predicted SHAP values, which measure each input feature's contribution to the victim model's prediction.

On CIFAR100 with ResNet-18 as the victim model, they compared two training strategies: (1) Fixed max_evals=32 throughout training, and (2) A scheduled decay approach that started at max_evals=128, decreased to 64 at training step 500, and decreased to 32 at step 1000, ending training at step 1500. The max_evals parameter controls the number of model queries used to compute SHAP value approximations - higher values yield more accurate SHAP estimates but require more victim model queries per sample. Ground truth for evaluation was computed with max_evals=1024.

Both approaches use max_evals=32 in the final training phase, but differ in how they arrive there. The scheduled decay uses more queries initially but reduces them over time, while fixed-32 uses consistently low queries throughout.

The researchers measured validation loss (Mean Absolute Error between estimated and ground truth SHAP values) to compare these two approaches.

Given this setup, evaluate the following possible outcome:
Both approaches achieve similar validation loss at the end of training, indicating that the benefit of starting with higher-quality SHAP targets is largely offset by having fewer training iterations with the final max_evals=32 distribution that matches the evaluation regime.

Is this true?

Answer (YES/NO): NO